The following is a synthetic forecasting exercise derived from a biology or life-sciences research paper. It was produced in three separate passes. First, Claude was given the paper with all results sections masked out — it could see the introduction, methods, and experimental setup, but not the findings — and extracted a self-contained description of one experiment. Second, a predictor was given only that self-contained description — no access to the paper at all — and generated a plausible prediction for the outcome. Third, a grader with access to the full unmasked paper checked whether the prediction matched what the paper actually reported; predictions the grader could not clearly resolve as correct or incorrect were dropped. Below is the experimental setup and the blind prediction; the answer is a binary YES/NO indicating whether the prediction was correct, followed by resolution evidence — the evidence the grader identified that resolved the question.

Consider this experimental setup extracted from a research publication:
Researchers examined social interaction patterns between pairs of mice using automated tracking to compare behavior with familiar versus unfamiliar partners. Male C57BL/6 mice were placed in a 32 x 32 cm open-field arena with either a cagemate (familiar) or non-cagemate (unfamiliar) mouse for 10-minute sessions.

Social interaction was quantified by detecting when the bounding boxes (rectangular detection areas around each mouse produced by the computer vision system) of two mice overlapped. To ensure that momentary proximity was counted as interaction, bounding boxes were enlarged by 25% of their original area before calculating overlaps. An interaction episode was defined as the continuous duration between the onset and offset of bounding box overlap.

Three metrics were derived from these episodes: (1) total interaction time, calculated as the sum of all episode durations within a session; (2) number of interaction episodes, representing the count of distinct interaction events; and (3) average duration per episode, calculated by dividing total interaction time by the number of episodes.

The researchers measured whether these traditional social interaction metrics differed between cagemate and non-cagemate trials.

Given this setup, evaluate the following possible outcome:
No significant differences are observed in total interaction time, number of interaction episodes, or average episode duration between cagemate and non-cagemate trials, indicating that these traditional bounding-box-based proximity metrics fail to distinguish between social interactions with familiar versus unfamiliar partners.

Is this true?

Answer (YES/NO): NO